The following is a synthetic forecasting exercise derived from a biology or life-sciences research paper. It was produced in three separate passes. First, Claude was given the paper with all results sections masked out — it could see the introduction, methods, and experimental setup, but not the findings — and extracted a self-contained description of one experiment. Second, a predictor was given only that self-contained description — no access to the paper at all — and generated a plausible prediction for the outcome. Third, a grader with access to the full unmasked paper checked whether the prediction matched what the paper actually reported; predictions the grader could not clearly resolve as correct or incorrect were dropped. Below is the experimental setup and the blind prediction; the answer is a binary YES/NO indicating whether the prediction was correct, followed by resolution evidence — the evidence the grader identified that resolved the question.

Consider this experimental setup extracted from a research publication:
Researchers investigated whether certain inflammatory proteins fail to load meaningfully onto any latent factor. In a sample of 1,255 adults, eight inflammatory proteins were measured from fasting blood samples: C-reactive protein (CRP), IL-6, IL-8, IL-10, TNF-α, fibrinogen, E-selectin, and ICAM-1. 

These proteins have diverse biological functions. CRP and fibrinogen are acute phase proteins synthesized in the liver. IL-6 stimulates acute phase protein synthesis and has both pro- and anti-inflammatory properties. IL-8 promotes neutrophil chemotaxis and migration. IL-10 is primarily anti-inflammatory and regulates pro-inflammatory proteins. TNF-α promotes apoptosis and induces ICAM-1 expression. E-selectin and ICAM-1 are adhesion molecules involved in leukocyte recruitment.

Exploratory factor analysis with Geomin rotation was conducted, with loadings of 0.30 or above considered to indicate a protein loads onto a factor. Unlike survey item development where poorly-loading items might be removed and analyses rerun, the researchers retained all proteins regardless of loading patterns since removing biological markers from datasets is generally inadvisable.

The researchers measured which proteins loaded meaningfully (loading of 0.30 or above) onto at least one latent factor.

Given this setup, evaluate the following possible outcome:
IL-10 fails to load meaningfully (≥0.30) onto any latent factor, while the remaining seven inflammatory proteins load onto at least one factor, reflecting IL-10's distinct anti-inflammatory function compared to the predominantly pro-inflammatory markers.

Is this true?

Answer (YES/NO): NO